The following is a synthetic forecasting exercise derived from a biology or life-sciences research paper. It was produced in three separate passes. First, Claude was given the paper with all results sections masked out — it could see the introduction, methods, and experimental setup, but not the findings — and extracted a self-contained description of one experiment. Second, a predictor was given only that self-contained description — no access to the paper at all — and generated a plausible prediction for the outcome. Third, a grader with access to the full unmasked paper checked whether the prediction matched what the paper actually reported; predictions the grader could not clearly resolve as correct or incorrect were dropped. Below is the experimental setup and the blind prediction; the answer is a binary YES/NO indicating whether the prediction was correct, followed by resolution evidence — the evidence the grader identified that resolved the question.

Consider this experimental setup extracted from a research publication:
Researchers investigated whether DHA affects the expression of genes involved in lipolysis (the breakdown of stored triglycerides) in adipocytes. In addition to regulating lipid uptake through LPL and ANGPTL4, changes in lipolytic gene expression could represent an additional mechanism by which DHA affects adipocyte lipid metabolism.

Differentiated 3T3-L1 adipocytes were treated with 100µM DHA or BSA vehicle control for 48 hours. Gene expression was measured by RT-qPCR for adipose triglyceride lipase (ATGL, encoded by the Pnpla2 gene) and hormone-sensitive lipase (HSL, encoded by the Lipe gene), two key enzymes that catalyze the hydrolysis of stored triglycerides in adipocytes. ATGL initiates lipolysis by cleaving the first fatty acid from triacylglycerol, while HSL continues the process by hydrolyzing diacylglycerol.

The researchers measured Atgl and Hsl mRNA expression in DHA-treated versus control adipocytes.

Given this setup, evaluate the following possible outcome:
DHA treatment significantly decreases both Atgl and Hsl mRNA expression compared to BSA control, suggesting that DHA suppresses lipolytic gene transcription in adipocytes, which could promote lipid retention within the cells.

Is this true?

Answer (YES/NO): NO